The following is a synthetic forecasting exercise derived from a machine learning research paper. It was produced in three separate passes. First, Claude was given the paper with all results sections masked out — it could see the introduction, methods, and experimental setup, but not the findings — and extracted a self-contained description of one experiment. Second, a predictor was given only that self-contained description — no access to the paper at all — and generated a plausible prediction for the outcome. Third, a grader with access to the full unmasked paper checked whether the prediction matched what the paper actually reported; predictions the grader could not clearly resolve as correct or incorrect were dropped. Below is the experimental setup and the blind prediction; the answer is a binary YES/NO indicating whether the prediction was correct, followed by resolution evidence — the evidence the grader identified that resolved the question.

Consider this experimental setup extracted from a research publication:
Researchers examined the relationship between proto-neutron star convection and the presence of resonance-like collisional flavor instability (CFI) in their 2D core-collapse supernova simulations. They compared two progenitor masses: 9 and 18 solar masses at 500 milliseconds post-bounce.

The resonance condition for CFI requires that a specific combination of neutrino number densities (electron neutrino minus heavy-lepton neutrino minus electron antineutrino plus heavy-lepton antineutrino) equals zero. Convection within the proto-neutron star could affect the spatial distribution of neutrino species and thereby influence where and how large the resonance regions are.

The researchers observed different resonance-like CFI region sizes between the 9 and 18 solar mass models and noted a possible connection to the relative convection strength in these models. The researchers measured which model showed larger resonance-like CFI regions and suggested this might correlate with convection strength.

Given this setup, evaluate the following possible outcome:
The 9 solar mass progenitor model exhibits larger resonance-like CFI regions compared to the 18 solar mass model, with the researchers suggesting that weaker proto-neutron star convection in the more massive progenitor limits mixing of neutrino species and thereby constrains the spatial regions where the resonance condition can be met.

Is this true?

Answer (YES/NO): NO